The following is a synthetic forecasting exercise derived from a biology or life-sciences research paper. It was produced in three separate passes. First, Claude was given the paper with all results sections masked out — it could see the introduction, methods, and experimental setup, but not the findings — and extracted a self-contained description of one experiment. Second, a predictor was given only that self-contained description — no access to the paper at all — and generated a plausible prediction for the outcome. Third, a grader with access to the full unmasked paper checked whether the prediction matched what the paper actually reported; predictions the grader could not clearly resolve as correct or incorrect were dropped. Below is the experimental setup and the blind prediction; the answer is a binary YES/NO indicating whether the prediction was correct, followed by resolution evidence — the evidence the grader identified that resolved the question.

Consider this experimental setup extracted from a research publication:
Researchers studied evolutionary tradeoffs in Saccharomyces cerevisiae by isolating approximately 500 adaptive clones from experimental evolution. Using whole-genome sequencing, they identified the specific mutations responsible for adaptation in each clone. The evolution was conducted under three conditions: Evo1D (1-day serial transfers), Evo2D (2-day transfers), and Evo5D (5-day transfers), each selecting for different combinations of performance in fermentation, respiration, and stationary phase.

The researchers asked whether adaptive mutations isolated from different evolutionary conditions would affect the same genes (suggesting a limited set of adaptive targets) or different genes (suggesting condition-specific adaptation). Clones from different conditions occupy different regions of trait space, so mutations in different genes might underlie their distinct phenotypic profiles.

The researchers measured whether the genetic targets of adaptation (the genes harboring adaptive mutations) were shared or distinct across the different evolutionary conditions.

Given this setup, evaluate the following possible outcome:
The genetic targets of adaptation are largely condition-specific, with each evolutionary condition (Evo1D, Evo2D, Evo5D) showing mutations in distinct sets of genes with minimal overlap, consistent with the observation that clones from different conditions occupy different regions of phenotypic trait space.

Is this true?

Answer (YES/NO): YES